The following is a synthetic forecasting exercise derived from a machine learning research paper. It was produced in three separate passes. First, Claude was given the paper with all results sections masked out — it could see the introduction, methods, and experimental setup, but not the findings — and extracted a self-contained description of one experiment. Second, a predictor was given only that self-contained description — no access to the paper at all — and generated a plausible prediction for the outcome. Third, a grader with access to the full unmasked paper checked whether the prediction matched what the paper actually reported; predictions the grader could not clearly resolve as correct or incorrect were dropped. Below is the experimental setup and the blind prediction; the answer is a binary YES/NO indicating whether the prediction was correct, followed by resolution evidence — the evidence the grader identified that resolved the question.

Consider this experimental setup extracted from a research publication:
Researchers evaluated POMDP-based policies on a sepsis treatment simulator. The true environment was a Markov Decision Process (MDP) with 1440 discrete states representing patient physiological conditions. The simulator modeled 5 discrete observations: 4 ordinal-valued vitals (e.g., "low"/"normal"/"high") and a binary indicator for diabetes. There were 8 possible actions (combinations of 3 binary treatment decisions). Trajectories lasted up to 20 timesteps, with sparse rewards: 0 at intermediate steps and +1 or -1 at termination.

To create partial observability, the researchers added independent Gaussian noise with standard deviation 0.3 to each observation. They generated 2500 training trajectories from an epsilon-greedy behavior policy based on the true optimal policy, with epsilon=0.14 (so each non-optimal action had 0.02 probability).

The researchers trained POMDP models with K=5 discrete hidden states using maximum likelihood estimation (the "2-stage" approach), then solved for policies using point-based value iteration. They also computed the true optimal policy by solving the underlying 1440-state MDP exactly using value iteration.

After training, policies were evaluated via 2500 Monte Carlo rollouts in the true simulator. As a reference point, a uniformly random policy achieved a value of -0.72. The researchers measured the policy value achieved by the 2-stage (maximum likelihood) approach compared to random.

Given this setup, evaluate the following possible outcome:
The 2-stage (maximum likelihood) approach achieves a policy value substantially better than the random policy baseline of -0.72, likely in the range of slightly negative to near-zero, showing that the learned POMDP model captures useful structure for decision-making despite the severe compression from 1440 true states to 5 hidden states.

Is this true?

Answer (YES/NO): NO